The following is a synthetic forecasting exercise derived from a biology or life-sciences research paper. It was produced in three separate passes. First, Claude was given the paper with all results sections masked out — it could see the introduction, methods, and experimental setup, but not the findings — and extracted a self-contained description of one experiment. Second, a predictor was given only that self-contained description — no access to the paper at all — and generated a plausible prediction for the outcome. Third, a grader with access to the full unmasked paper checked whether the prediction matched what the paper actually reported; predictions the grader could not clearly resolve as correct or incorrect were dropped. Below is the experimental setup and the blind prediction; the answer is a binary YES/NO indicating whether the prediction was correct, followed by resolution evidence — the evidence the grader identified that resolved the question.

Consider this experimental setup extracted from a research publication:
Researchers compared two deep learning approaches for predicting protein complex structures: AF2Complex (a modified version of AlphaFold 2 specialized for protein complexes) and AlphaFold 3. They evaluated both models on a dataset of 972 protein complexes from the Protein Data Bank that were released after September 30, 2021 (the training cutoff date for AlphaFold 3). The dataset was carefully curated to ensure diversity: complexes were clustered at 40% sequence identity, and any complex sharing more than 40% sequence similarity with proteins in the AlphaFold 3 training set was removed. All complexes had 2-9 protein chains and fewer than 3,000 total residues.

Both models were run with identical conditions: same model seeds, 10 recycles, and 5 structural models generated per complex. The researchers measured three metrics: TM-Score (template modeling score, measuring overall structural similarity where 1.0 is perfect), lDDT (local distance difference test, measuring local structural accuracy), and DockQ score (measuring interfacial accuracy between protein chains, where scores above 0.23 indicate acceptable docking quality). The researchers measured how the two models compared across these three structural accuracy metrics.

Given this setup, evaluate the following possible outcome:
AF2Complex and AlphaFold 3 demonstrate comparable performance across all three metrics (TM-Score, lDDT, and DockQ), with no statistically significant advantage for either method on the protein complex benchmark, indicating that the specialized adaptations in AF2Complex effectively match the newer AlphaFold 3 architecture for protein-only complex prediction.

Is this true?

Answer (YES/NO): NO